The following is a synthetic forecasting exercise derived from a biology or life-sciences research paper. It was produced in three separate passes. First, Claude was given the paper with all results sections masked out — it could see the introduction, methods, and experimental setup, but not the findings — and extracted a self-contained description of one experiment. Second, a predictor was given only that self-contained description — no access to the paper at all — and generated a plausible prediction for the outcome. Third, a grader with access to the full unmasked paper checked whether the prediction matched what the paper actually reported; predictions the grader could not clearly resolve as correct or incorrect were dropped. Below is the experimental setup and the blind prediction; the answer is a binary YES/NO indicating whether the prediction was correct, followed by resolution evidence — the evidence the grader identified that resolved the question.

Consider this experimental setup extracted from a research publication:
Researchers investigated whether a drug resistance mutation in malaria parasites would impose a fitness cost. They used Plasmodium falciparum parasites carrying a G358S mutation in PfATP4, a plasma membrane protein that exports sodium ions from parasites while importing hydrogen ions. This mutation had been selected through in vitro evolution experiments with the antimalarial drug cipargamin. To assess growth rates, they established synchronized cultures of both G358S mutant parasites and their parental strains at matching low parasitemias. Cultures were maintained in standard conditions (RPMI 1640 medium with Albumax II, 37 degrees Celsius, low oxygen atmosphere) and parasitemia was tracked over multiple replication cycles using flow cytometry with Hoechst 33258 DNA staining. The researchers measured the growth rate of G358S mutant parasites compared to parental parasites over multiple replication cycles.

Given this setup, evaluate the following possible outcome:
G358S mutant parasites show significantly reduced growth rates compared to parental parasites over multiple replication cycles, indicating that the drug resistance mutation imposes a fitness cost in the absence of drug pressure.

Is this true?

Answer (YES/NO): NO